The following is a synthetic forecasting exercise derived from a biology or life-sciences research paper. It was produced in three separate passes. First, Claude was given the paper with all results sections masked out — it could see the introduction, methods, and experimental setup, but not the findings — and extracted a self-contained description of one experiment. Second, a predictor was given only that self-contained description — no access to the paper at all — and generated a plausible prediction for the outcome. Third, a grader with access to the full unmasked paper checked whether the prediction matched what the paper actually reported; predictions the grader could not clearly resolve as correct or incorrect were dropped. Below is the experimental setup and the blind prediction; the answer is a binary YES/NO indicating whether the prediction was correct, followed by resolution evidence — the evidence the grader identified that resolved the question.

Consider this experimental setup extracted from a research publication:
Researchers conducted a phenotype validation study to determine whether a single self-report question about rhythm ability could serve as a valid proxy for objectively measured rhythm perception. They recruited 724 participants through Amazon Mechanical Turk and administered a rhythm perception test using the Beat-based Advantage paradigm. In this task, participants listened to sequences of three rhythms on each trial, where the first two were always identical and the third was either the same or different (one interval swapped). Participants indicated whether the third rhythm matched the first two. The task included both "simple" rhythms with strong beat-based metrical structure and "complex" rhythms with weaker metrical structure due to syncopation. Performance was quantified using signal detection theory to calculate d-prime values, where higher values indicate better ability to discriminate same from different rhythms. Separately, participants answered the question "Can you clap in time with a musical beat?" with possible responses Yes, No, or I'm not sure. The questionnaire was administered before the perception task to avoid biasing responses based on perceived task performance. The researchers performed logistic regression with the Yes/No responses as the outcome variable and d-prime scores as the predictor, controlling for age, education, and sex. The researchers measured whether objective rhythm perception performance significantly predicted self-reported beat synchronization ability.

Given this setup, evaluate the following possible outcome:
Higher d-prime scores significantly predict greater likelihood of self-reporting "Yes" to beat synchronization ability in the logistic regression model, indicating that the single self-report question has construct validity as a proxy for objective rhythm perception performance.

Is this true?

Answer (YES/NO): YES